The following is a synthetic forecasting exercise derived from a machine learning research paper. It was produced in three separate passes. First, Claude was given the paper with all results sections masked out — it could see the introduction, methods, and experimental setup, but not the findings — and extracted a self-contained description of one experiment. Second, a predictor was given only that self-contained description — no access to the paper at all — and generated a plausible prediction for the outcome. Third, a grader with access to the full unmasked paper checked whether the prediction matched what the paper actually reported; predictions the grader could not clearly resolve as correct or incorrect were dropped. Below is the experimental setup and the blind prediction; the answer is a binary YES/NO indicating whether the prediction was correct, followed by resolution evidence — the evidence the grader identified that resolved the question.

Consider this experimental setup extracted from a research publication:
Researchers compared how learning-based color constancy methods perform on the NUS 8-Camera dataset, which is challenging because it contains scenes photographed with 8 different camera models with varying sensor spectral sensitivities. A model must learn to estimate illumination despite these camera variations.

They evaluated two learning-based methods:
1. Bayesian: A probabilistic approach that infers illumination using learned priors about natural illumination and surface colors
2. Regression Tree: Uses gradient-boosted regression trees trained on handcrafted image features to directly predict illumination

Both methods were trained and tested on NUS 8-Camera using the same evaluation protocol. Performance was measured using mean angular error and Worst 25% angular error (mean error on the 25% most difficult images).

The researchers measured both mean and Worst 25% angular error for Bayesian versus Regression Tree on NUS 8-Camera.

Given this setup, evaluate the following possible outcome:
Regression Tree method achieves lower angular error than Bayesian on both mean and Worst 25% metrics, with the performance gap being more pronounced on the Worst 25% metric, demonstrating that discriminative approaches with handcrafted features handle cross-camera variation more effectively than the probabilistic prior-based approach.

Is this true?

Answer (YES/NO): YES